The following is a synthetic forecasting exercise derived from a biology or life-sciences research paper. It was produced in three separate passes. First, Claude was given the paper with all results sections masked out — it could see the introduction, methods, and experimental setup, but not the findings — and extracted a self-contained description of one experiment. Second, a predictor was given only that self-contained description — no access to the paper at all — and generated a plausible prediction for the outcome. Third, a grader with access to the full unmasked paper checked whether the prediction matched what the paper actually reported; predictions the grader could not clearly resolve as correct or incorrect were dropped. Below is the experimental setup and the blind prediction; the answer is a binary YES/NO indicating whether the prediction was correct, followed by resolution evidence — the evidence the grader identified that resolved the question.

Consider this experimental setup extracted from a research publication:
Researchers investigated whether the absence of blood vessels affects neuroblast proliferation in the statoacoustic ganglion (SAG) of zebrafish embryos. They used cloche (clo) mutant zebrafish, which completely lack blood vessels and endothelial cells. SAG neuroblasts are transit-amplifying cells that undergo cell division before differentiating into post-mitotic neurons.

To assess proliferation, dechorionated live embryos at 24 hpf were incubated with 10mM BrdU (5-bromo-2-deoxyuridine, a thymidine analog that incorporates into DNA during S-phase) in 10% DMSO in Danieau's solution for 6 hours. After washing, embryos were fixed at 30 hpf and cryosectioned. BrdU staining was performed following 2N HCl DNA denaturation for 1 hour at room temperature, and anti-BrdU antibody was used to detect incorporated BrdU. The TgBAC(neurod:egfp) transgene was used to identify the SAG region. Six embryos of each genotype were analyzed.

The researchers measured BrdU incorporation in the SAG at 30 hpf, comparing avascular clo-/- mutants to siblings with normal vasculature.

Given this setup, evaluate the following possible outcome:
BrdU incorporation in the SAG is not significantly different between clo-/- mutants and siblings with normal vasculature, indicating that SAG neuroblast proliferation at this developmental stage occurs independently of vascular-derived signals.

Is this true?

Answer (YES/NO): NO